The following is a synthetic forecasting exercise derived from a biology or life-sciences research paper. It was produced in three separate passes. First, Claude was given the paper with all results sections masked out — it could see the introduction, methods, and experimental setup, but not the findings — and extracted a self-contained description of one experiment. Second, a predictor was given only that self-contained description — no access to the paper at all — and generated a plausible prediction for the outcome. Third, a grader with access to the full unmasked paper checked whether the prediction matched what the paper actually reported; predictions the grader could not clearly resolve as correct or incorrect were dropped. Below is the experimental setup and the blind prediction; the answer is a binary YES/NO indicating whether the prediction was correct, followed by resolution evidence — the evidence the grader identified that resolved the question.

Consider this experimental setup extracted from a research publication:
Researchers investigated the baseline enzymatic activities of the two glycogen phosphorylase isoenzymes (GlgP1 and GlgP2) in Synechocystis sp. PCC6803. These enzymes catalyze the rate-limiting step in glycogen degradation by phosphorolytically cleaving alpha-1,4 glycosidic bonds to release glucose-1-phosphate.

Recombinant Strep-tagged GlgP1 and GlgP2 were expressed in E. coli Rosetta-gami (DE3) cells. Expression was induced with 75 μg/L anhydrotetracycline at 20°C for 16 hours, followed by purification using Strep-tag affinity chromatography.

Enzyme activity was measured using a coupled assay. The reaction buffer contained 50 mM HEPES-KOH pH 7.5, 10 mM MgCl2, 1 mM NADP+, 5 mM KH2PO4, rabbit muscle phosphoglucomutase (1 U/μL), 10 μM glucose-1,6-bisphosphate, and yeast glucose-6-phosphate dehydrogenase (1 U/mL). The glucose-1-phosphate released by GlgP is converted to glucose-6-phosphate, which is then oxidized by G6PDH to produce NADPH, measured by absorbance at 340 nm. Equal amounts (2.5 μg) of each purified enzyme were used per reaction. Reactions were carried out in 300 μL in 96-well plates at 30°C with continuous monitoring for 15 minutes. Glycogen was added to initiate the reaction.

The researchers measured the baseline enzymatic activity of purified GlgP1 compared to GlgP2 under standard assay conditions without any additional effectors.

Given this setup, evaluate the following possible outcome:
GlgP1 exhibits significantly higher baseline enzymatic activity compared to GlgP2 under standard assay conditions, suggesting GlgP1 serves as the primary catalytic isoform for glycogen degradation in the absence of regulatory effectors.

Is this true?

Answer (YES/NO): NO